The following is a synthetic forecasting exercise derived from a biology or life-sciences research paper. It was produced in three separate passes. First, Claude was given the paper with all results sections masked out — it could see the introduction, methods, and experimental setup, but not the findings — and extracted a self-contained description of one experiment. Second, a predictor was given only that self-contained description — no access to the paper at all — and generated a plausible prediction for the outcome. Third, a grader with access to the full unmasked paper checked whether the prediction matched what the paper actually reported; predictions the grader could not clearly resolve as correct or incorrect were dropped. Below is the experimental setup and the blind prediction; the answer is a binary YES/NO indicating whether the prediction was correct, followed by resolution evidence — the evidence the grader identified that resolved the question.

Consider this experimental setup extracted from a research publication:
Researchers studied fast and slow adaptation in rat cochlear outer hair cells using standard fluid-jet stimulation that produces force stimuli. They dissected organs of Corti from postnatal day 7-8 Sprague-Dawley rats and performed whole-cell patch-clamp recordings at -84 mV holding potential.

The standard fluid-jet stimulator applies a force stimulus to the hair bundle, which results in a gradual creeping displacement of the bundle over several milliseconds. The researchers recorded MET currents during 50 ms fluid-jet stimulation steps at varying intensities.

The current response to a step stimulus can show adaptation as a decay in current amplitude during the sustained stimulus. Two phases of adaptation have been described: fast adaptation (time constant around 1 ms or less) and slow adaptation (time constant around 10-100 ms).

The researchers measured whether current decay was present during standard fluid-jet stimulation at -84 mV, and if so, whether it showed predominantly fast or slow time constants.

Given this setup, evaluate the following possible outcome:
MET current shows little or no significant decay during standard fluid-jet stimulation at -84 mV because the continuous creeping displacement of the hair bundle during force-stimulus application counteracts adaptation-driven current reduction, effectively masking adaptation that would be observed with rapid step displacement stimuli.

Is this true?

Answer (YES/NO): NO